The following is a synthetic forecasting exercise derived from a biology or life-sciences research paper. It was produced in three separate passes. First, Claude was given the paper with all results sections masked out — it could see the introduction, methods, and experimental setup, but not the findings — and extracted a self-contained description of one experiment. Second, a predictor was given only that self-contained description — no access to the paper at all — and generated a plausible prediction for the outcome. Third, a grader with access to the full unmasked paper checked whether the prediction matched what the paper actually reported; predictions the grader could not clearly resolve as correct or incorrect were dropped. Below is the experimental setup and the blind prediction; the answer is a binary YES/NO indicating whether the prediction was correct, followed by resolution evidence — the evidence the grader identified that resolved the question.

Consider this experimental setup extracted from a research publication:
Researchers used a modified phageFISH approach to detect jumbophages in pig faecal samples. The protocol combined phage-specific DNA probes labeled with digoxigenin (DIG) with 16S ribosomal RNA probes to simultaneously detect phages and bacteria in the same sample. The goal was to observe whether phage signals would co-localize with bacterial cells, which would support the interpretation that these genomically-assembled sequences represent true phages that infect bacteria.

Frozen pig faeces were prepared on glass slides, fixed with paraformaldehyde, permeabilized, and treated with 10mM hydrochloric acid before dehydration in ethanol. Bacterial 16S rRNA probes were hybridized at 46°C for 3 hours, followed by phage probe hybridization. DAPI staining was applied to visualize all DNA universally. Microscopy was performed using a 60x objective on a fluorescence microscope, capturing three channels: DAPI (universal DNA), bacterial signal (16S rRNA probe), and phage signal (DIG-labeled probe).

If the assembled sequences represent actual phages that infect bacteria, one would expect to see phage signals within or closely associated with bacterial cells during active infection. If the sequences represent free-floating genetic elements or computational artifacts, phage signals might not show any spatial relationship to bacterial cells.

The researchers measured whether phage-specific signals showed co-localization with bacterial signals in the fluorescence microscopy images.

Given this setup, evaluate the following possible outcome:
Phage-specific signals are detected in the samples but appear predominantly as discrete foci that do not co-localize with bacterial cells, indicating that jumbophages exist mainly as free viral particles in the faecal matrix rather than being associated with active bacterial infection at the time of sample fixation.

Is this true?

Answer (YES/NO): YES